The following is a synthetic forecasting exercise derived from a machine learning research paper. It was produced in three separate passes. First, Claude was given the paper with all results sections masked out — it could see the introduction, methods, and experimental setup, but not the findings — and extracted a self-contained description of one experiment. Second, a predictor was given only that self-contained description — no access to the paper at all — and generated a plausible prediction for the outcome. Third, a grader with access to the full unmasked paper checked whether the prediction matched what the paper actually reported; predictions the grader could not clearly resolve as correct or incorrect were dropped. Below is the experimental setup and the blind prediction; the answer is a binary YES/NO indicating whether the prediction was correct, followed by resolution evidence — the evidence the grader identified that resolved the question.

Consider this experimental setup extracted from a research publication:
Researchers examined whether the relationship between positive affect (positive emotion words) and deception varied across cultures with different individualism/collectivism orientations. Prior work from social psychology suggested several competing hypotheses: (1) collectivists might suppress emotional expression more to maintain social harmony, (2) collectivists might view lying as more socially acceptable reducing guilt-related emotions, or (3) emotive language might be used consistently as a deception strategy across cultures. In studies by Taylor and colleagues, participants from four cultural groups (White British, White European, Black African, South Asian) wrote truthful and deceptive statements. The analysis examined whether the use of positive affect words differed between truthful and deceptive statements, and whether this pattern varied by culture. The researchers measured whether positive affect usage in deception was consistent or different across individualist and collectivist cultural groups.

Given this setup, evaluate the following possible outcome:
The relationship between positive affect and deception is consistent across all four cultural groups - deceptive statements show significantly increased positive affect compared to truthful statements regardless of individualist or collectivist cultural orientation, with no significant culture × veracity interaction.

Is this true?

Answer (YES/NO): YES